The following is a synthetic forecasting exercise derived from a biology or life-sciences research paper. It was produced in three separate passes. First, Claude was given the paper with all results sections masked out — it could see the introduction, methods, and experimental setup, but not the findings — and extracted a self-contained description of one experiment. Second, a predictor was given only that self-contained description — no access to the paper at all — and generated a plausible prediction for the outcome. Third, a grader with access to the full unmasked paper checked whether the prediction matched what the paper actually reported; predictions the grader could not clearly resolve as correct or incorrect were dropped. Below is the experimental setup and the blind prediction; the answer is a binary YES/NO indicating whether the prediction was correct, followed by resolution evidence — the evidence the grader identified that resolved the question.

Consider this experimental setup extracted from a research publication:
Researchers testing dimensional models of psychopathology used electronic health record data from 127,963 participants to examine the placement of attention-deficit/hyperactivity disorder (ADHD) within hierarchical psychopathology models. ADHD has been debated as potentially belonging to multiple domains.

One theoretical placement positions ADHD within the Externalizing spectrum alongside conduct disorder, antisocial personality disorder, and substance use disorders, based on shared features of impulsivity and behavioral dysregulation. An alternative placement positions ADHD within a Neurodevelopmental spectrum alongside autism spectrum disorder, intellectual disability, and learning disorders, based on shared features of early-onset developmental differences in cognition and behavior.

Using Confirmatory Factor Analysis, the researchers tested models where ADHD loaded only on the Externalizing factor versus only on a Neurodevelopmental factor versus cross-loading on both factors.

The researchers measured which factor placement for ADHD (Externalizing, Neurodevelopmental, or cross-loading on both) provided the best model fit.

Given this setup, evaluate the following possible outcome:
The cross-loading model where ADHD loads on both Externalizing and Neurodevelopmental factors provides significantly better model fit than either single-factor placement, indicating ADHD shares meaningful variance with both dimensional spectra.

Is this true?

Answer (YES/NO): NO